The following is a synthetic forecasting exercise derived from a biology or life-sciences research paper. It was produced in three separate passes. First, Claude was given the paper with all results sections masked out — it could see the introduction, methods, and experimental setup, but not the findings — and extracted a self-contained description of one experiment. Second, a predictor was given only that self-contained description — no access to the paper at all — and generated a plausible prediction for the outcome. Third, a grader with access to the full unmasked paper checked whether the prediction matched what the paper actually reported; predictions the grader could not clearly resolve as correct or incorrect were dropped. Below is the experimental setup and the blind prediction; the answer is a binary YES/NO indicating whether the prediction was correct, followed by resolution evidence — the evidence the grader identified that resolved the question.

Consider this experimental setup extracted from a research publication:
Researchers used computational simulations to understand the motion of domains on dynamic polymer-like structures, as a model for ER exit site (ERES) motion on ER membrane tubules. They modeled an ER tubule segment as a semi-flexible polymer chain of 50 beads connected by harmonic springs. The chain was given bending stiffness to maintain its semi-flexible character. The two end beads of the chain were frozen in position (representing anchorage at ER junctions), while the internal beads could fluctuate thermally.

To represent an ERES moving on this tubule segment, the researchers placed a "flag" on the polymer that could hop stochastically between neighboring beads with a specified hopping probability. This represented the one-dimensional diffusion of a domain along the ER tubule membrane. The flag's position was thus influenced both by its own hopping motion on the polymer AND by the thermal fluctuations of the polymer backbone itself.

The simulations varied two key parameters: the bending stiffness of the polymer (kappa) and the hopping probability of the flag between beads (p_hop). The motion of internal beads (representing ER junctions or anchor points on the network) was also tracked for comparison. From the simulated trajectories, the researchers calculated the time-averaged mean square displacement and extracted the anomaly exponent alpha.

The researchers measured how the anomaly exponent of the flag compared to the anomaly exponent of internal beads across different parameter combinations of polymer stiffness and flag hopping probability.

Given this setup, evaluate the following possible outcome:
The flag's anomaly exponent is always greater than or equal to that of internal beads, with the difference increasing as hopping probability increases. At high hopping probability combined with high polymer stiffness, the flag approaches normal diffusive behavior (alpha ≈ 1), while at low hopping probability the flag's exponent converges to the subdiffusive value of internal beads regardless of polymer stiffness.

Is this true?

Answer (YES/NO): NO